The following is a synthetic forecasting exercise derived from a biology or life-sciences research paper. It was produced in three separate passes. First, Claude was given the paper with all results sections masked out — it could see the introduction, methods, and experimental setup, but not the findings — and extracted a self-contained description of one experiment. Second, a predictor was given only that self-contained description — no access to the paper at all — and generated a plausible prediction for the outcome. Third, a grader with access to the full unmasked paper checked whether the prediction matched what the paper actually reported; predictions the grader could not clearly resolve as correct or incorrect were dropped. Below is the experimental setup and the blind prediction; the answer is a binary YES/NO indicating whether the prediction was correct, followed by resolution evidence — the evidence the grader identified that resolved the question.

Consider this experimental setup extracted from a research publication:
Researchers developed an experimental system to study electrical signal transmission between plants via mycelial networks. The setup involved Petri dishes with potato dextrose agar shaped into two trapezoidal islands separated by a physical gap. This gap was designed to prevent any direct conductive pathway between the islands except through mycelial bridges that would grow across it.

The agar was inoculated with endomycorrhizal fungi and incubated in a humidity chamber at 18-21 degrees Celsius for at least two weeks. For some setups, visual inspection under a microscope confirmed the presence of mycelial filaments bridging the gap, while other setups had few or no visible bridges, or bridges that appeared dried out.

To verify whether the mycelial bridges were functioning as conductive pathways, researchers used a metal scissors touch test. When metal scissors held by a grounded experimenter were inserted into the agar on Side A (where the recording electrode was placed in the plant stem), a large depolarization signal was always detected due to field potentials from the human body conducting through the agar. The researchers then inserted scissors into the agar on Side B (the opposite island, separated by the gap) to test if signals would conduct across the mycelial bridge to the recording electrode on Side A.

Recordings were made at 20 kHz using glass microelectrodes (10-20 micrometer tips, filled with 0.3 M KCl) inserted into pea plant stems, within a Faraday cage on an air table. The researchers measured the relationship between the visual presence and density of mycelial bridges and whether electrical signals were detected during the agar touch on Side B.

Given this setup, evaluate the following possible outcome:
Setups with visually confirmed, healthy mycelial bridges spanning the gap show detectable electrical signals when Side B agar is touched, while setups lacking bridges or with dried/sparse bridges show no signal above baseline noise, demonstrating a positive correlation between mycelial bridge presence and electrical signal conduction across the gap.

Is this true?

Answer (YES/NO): YES